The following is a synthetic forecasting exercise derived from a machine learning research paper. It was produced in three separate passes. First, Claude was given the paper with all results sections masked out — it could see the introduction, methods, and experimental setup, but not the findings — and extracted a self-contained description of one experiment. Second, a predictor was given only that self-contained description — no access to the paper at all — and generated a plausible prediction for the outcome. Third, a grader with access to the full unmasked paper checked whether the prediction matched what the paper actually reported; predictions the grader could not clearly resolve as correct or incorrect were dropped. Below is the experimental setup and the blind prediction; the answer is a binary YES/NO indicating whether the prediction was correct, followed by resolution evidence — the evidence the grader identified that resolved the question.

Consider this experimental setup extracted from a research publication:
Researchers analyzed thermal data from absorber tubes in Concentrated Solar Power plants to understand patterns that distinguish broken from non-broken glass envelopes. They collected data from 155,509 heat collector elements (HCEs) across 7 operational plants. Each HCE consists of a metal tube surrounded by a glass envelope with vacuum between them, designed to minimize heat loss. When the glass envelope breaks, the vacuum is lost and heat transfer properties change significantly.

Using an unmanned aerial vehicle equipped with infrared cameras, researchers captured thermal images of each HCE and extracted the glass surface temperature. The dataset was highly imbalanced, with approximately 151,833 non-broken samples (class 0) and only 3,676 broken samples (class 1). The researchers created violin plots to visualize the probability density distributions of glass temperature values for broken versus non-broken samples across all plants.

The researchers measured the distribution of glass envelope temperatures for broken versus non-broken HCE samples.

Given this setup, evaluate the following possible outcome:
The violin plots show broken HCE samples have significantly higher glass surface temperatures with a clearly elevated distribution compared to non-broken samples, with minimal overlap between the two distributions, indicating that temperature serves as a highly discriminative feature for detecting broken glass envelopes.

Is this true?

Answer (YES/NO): NO